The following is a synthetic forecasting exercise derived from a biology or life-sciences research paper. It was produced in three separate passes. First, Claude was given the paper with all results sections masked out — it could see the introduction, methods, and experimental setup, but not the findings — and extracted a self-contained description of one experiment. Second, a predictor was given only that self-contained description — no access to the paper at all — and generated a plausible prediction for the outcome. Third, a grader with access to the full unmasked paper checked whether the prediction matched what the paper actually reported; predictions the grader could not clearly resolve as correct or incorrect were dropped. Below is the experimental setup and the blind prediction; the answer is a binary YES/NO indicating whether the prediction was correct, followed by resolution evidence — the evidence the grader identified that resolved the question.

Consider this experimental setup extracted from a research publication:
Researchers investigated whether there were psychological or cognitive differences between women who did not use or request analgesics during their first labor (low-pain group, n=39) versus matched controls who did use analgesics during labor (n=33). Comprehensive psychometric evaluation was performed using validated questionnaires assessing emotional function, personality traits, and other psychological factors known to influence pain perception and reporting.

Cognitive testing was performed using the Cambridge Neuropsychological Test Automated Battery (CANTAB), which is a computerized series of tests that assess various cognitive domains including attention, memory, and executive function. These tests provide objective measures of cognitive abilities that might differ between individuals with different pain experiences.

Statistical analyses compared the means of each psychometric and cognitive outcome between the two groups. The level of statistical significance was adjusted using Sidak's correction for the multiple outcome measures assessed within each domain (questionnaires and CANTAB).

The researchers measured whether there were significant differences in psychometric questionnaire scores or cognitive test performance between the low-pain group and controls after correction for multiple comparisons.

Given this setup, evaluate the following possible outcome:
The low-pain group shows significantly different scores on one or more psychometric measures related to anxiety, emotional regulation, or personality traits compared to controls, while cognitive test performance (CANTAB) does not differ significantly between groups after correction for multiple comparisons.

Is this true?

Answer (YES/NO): NO